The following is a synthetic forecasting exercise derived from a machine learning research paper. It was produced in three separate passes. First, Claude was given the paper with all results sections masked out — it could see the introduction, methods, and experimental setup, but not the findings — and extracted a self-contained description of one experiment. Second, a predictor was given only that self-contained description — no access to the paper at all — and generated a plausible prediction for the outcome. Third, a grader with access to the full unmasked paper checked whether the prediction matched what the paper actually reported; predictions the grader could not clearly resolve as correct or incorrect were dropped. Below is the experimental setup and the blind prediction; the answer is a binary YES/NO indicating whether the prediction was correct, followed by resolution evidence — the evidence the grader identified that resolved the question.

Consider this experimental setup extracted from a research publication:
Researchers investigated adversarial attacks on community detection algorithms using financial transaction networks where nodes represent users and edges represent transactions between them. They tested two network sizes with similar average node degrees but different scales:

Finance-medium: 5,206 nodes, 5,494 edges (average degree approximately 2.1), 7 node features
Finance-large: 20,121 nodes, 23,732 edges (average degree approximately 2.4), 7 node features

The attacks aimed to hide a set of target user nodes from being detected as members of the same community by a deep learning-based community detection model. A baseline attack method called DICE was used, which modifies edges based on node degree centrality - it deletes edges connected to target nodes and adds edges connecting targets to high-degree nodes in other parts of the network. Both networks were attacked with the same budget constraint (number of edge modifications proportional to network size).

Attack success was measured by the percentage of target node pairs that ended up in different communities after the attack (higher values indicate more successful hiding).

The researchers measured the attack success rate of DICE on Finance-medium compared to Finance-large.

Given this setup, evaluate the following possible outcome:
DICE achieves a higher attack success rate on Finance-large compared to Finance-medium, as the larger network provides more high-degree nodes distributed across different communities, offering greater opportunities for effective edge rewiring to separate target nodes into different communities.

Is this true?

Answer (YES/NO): YES